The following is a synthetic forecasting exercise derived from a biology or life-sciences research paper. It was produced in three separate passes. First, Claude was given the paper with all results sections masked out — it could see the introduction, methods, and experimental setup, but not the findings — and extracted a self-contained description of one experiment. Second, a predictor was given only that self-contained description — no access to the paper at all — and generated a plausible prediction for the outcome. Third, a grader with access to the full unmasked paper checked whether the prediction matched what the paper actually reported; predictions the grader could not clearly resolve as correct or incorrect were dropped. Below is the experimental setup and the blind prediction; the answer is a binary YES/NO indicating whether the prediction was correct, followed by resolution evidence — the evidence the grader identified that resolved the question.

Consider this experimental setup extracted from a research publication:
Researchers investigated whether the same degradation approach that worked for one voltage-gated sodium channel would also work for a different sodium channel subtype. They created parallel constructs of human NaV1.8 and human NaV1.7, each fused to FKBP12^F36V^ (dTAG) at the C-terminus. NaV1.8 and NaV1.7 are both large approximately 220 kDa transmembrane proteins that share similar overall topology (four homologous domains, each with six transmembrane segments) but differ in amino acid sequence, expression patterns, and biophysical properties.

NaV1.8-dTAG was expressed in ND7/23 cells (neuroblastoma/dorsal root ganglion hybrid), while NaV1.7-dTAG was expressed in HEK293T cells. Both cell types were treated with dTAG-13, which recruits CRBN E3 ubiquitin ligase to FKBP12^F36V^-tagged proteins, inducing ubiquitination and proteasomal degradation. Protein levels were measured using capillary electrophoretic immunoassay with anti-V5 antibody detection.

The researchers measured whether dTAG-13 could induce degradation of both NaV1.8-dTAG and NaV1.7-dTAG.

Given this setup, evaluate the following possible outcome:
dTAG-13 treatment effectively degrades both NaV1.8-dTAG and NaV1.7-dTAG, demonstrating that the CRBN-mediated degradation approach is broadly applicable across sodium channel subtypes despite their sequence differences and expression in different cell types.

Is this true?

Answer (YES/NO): YES